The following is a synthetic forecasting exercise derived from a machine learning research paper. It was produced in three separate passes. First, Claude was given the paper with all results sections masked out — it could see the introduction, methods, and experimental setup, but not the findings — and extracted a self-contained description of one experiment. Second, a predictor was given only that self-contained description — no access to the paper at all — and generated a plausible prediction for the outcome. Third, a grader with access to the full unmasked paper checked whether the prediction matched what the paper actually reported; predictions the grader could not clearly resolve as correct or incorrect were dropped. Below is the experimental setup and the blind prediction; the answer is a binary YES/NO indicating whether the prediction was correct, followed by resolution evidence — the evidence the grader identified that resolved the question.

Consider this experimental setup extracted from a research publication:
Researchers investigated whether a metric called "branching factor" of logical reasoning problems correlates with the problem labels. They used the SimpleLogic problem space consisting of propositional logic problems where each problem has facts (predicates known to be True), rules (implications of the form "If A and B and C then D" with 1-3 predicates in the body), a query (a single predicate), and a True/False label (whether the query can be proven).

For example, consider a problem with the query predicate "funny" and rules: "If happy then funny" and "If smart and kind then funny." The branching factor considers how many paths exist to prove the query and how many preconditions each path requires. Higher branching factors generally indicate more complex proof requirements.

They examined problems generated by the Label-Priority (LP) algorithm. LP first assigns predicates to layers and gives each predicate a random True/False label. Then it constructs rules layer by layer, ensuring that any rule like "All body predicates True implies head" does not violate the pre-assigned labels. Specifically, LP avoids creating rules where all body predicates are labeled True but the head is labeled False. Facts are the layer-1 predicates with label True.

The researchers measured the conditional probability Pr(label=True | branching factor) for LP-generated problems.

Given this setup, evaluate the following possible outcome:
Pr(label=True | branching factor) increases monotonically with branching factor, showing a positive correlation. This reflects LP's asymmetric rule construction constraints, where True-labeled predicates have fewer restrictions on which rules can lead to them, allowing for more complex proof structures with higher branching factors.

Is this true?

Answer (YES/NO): NO